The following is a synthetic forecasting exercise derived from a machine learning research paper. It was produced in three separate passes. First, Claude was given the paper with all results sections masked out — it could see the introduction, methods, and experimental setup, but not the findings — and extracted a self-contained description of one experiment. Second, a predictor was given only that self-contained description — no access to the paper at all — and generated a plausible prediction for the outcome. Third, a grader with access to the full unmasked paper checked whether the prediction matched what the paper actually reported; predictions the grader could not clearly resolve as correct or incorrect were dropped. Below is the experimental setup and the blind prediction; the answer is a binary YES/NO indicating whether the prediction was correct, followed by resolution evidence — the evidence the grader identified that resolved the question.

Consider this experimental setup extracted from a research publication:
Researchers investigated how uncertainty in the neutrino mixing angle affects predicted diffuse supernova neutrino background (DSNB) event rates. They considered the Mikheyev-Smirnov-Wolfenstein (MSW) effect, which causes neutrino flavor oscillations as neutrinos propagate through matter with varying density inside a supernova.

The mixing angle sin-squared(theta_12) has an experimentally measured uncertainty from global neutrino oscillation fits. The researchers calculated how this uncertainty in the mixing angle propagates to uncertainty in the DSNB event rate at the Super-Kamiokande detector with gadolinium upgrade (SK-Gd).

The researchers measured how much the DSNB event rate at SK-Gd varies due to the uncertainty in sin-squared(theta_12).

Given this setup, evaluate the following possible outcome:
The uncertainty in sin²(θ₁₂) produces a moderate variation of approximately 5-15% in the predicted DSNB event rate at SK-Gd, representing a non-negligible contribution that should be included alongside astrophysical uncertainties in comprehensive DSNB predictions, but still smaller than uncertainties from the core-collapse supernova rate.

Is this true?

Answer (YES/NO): NO